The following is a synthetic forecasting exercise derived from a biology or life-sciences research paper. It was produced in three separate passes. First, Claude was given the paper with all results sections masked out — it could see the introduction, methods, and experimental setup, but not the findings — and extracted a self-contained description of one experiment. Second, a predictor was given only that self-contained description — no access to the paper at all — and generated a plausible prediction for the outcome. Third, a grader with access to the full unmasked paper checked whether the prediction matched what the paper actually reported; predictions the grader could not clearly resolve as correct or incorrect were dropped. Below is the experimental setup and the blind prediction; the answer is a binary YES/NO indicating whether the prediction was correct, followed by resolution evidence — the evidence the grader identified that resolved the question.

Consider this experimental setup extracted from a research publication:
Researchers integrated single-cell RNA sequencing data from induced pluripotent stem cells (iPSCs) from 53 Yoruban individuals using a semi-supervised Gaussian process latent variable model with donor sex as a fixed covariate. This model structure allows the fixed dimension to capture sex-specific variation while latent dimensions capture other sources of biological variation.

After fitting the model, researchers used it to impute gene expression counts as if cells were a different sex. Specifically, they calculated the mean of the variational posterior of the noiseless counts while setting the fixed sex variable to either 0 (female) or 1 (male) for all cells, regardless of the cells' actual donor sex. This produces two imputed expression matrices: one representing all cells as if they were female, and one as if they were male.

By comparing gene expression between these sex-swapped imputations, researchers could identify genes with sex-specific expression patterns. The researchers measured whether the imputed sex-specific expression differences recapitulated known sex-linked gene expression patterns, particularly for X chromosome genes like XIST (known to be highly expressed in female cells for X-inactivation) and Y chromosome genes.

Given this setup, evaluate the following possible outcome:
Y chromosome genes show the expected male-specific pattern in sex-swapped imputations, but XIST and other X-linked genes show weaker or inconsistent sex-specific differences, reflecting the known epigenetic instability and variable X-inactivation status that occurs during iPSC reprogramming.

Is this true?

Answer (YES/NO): NO